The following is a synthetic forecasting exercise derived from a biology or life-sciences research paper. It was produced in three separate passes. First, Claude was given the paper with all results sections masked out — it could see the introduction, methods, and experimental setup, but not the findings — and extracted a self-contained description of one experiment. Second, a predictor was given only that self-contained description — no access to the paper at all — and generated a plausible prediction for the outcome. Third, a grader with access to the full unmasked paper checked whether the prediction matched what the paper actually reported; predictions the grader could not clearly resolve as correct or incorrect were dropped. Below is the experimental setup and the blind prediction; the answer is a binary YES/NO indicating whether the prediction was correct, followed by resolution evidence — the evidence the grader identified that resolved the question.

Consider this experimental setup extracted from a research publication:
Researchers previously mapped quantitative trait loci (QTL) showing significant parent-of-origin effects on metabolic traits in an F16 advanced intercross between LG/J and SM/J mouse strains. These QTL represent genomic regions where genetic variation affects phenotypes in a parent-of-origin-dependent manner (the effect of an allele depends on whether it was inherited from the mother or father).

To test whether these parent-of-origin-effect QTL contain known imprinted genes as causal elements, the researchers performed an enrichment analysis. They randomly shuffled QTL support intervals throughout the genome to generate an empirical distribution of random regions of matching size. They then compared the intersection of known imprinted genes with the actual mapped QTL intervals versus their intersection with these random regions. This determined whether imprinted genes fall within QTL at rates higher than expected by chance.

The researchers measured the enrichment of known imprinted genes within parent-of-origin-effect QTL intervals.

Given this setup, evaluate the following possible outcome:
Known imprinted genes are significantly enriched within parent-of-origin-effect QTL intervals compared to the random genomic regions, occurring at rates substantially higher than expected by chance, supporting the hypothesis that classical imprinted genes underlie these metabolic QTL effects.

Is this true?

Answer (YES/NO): NO